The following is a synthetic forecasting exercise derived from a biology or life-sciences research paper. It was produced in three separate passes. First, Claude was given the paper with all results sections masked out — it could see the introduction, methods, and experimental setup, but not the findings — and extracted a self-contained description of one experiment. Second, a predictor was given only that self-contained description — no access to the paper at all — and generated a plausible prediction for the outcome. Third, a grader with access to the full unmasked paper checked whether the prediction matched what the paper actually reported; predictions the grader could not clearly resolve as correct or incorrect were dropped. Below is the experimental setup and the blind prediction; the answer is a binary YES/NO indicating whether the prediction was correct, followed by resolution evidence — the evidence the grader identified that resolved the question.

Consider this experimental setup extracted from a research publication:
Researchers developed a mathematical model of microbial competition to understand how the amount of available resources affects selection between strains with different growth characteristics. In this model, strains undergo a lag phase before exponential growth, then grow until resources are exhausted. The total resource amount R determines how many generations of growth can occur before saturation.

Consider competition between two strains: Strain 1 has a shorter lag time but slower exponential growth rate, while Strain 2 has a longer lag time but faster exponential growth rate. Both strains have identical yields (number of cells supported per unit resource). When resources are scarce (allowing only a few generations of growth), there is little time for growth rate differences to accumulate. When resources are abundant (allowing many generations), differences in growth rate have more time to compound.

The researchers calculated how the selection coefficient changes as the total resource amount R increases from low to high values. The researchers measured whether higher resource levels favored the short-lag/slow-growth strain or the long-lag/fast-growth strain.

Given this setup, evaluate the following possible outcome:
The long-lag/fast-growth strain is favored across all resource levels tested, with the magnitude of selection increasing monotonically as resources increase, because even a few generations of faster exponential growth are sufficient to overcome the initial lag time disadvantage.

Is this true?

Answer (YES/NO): NO